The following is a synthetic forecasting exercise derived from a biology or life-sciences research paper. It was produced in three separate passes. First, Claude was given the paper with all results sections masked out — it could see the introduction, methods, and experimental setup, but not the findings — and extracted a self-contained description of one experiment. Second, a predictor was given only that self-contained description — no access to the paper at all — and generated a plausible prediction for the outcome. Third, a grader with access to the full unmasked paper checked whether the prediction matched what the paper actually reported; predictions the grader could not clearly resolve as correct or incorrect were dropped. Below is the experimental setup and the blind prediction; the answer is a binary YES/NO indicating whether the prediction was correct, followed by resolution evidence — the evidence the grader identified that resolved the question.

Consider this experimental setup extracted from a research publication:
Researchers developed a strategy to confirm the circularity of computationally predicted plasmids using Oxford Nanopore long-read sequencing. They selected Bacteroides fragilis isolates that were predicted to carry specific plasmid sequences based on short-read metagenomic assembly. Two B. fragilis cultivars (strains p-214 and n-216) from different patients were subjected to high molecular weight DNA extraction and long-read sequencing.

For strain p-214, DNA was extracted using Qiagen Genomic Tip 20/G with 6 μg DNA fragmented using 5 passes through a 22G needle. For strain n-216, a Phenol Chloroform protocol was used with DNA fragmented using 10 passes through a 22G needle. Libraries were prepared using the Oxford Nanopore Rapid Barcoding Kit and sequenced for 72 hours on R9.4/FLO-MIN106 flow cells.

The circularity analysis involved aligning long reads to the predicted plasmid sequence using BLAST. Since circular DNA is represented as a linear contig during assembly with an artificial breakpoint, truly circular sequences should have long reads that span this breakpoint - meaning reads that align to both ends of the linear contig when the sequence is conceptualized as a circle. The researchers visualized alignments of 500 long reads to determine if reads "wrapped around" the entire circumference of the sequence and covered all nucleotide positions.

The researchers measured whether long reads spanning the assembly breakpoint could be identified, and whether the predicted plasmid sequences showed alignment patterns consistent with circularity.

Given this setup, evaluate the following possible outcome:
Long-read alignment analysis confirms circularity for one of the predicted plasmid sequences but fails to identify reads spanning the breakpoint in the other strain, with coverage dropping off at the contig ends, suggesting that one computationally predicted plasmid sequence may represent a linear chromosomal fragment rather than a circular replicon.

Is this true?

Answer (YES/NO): NO